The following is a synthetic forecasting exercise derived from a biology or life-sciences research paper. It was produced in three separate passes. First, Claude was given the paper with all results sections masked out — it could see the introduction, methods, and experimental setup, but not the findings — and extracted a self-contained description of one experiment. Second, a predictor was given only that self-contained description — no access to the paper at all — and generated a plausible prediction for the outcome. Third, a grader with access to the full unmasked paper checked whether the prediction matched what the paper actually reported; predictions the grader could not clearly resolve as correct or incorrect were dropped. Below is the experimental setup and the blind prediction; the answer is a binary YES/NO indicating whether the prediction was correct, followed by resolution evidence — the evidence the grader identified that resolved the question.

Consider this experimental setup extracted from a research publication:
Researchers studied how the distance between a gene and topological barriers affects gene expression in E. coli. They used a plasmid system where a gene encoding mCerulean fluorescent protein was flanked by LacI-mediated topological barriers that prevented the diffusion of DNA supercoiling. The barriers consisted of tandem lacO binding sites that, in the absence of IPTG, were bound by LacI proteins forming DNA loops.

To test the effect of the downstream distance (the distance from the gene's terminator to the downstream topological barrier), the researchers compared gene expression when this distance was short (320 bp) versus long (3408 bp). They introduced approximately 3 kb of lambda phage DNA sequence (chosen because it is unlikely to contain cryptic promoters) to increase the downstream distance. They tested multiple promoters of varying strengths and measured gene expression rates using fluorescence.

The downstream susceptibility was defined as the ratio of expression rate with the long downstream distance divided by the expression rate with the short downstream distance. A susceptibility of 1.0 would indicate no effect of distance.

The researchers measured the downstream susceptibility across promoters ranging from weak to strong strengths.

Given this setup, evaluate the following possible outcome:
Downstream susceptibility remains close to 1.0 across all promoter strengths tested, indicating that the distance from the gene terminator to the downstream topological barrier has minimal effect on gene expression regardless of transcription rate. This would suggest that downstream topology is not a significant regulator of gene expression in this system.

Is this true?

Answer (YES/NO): YES